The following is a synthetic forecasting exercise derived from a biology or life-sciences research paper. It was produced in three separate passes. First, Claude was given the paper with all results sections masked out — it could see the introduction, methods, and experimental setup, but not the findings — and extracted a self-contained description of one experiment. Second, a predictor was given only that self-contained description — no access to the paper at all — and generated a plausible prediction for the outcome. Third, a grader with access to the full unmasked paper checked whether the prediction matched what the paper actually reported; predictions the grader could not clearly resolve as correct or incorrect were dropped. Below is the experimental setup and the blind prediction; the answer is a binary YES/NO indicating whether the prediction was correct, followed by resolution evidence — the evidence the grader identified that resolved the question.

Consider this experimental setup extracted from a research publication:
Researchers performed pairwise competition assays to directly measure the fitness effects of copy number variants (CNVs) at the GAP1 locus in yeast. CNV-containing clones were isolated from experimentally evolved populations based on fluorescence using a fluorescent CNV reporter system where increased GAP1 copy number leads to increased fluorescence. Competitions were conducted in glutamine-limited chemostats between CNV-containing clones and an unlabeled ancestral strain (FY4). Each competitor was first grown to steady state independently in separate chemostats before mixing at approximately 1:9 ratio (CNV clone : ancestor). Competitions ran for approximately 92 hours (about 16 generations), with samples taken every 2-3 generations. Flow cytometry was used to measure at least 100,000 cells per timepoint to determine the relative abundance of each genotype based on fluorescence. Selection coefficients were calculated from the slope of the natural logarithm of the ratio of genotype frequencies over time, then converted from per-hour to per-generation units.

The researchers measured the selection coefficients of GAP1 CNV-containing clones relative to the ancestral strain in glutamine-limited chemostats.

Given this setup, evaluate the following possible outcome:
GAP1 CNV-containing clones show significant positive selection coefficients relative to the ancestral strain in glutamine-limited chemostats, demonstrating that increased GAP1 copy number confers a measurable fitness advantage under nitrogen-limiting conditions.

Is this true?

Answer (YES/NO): YES